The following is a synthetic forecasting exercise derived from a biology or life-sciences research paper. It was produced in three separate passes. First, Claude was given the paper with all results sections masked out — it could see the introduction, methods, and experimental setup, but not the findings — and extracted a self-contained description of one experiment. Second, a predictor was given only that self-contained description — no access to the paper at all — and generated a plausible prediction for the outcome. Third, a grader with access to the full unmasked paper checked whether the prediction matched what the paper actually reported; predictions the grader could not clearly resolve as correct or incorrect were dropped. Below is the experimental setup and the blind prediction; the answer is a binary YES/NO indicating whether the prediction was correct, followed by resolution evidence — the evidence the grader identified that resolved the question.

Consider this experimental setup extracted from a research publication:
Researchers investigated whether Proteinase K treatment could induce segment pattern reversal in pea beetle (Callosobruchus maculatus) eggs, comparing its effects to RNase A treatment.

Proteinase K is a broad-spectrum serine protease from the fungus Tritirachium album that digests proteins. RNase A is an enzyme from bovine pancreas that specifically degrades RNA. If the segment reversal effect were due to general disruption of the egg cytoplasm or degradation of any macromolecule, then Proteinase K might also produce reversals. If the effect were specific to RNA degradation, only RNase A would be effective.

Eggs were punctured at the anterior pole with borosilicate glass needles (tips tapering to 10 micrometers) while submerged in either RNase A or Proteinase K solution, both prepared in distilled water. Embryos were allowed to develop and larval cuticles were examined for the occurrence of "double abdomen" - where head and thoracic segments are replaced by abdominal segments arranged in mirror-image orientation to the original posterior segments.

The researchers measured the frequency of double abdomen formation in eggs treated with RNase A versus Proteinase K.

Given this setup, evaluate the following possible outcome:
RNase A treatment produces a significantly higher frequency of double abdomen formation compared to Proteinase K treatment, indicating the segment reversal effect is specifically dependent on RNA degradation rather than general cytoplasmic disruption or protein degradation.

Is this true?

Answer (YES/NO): YES